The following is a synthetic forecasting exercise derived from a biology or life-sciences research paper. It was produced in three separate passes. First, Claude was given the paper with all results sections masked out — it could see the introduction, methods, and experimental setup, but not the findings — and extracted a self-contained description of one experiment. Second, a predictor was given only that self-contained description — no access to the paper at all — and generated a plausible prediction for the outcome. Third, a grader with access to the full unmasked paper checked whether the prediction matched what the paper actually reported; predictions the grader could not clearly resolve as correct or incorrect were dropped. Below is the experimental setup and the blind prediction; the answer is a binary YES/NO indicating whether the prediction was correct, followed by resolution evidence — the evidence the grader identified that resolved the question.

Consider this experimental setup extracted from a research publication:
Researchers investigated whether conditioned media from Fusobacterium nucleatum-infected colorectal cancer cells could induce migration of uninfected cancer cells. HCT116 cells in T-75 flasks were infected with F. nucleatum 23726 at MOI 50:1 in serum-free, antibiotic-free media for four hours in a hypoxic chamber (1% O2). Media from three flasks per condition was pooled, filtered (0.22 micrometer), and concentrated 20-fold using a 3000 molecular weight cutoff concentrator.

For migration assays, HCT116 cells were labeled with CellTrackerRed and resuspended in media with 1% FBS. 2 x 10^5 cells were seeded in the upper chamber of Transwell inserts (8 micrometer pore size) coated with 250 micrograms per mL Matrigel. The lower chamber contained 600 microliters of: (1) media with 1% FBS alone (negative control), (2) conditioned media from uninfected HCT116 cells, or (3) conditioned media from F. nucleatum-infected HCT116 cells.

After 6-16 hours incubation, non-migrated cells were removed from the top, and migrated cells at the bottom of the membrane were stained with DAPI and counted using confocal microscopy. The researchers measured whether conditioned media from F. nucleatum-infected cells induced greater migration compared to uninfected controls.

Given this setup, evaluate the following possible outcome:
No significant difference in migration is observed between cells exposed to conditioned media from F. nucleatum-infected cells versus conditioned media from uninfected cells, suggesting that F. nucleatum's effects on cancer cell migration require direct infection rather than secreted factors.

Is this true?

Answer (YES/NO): NO